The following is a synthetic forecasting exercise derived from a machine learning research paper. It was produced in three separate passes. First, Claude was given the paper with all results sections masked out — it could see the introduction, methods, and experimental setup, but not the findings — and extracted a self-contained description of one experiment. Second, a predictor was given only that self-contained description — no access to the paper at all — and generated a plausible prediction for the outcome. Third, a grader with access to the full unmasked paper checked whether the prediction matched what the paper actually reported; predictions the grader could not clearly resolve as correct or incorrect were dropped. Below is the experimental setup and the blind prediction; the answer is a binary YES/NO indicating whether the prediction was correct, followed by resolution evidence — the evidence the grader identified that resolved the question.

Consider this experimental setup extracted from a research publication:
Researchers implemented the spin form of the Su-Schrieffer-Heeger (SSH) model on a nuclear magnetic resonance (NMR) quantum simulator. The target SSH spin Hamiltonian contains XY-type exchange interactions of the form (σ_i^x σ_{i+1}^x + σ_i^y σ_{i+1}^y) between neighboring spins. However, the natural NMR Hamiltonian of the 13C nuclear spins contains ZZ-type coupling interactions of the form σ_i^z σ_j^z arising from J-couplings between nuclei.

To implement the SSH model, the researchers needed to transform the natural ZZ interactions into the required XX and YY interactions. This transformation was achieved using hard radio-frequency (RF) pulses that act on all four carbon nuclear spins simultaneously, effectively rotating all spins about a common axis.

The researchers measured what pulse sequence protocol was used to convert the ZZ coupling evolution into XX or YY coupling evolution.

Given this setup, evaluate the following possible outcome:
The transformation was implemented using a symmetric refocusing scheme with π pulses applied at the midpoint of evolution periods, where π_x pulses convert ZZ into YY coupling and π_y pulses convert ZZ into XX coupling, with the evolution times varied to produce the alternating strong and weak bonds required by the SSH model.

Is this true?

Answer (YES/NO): NO